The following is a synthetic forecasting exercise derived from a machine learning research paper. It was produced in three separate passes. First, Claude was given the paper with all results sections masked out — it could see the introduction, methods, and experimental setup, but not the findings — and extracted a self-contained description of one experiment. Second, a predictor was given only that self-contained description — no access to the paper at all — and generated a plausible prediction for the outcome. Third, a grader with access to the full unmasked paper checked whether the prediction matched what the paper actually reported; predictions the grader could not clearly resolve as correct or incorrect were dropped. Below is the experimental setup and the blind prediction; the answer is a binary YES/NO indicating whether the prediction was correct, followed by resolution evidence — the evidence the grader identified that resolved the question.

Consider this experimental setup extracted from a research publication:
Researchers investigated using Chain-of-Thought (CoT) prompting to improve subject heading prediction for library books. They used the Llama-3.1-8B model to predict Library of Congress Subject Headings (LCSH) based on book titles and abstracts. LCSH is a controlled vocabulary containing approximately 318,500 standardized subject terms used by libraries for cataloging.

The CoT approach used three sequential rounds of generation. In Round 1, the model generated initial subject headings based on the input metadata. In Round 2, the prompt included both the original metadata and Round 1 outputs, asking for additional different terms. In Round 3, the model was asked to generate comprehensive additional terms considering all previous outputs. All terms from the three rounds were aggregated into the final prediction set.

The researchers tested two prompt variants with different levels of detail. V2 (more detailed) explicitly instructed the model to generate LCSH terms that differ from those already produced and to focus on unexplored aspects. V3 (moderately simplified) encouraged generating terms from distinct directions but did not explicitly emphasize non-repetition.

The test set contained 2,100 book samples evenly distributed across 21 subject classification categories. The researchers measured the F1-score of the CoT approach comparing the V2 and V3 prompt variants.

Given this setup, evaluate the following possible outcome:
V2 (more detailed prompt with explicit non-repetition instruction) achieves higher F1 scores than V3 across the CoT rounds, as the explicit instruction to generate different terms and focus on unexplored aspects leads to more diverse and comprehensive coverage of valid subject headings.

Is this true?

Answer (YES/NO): NO